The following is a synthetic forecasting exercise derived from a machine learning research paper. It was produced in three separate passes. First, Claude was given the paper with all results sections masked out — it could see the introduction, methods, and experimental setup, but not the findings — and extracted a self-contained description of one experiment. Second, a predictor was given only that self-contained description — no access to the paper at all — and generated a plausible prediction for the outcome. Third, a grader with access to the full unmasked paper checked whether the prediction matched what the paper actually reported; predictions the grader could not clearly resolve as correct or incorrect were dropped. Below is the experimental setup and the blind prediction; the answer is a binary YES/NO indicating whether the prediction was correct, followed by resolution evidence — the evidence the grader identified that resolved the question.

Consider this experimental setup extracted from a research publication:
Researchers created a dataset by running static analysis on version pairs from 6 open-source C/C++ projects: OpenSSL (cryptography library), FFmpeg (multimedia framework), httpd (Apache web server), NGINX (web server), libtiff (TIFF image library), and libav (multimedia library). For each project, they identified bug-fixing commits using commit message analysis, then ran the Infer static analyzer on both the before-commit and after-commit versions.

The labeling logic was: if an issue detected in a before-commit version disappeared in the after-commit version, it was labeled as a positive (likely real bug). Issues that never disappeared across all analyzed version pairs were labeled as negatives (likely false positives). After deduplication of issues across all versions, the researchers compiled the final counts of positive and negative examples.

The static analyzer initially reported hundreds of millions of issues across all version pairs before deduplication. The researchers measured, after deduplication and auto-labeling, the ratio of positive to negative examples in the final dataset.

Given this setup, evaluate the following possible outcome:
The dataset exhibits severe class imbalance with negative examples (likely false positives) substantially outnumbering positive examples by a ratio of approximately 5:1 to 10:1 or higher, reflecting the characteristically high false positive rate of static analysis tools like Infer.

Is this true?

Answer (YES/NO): YES